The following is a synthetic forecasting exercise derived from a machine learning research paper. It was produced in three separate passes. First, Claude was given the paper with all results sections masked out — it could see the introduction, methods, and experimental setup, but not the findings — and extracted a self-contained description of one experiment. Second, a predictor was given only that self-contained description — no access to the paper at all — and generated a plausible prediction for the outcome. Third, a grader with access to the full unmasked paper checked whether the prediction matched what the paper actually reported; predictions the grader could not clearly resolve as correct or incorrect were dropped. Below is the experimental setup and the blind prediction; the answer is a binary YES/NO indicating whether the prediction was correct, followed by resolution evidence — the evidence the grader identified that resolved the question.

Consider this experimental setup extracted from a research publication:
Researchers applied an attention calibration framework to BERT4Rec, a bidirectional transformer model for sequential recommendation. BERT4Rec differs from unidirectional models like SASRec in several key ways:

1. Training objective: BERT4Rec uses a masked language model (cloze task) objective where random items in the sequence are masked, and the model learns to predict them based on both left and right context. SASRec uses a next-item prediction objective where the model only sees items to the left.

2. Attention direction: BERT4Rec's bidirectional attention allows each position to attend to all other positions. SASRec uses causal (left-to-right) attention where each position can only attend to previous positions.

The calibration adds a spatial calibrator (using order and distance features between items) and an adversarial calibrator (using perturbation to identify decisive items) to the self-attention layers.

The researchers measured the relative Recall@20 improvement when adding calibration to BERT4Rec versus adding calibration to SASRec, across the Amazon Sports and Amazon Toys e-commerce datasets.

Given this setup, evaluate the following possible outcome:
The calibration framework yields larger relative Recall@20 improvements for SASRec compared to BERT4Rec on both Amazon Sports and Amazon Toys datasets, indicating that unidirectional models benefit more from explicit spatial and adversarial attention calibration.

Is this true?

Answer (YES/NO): NO